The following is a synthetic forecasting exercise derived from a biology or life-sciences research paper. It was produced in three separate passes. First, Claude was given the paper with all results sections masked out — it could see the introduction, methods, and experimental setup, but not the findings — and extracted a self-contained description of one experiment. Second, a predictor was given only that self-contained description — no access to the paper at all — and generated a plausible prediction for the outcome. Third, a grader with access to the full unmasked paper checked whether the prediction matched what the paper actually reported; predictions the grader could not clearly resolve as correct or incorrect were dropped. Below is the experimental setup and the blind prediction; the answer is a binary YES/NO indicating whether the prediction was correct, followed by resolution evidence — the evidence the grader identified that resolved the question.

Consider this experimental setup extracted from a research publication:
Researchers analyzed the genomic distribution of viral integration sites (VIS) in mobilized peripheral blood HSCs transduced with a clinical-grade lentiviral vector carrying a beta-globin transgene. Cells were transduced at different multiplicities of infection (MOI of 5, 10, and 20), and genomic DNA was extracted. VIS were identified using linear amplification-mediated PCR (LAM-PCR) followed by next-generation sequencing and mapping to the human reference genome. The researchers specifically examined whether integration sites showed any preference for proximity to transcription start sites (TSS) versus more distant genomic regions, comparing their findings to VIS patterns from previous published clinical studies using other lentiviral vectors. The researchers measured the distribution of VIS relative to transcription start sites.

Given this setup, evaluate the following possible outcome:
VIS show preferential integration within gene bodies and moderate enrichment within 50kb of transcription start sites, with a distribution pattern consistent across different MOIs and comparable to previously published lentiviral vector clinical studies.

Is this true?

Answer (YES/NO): NO